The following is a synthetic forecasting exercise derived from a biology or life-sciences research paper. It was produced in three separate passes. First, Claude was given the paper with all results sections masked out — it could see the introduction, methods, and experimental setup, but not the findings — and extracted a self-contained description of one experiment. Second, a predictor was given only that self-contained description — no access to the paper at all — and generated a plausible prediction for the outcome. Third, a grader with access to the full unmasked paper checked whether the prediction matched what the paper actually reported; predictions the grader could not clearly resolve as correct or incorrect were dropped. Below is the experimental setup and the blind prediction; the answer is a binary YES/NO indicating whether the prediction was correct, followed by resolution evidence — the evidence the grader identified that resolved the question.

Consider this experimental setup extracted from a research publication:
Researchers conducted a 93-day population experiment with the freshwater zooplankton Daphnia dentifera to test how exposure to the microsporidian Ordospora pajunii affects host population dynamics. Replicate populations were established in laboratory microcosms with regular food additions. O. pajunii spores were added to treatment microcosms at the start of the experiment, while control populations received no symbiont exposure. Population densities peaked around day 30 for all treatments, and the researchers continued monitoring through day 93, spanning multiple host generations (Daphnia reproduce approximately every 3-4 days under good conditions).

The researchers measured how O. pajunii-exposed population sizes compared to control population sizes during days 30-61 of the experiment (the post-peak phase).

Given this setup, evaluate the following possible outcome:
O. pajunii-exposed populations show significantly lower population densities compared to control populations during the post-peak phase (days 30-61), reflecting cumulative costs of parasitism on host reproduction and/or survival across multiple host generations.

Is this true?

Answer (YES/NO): YES